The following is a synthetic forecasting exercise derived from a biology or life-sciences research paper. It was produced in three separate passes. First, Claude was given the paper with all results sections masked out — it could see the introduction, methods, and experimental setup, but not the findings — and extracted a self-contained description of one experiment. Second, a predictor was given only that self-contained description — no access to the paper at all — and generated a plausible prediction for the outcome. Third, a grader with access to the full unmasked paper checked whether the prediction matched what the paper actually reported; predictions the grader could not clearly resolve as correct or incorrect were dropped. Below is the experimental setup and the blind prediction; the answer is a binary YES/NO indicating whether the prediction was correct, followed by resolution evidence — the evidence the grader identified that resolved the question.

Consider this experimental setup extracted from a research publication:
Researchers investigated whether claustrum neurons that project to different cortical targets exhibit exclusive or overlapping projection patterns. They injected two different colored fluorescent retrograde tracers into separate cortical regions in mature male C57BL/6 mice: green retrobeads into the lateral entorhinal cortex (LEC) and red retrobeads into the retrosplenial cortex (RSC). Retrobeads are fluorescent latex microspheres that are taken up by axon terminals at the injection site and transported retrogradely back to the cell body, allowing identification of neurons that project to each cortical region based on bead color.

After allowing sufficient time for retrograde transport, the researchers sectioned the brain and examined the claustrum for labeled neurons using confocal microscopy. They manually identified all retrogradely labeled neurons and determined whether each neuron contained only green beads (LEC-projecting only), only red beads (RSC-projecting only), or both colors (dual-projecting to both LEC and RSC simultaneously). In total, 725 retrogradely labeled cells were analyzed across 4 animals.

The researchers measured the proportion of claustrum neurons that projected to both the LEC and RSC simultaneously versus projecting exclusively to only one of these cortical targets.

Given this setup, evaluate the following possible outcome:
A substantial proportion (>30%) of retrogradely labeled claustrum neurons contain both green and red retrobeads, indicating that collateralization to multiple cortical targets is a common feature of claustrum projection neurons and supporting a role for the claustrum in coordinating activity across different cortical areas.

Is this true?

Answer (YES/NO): NO